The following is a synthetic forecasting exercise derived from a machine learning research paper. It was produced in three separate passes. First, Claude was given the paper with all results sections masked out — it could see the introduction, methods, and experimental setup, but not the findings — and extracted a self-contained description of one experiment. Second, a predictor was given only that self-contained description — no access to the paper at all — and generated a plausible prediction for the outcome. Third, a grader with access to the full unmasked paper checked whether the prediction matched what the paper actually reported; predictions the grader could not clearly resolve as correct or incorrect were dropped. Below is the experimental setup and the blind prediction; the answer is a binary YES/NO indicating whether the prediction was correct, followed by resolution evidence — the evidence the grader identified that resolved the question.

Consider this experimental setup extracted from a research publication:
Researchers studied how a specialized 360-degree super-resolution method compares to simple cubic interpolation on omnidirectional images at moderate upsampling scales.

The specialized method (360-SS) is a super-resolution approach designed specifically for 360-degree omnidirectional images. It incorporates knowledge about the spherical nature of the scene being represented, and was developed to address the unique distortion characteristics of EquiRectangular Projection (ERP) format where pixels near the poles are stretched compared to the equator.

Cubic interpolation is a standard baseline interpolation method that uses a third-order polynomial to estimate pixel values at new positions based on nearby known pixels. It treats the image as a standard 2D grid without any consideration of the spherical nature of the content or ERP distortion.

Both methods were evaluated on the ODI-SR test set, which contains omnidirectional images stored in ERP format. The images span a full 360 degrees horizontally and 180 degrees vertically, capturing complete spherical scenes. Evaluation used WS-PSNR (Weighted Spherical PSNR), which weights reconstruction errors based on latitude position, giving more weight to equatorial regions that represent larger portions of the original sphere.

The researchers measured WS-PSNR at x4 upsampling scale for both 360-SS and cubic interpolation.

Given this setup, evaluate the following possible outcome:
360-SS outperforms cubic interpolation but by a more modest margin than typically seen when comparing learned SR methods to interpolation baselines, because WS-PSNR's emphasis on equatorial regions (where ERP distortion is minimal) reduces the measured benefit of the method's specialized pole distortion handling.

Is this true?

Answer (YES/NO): NO